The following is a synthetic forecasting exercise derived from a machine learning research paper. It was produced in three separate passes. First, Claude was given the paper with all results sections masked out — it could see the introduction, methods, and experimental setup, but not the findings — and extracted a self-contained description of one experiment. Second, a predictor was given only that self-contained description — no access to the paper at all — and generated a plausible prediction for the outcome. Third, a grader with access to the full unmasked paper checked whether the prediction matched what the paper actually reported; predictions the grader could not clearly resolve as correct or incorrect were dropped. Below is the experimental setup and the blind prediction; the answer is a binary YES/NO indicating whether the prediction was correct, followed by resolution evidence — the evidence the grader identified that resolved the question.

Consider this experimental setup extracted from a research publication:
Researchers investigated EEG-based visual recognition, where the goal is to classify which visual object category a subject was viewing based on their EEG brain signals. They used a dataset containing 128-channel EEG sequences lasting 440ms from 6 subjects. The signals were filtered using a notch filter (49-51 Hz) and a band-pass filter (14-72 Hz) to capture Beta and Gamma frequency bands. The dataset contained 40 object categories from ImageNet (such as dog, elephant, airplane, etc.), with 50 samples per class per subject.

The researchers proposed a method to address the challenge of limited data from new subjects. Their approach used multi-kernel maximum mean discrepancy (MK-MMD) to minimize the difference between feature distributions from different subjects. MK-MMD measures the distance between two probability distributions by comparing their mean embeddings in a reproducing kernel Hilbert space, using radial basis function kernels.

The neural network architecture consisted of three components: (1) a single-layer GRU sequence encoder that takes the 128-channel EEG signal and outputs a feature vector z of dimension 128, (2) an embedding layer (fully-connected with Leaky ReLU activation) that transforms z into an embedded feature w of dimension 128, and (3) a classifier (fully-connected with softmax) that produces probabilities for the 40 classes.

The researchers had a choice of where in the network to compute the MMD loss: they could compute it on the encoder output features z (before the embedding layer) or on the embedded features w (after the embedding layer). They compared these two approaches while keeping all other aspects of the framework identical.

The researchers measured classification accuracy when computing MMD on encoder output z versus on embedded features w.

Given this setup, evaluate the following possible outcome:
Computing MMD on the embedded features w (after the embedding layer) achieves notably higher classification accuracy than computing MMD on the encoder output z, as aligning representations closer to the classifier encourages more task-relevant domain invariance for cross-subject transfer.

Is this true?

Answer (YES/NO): NO